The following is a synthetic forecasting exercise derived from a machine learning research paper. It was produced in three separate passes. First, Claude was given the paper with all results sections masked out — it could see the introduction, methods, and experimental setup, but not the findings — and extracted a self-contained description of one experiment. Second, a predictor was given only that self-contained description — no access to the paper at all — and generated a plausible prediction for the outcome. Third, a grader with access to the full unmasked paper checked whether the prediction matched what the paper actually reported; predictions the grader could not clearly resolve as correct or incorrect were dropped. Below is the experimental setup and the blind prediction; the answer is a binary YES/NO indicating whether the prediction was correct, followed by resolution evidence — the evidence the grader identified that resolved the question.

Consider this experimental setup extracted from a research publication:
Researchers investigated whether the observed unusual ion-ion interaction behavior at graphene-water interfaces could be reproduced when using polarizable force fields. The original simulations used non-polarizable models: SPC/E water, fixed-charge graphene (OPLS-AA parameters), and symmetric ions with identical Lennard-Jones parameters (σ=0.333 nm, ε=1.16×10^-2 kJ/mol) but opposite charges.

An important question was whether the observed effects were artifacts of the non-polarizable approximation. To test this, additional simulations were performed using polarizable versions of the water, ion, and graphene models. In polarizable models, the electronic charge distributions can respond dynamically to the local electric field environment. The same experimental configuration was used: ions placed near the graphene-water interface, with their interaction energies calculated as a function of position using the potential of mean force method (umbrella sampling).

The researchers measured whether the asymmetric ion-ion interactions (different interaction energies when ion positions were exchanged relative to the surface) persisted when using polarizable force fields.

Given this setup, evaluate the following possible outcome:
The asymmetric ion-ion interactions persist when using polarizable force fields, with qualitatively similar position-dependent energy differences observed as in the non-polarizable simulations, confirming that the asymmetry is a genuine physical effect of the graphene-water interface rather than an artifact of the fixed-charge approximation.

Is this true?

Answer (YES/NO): YES